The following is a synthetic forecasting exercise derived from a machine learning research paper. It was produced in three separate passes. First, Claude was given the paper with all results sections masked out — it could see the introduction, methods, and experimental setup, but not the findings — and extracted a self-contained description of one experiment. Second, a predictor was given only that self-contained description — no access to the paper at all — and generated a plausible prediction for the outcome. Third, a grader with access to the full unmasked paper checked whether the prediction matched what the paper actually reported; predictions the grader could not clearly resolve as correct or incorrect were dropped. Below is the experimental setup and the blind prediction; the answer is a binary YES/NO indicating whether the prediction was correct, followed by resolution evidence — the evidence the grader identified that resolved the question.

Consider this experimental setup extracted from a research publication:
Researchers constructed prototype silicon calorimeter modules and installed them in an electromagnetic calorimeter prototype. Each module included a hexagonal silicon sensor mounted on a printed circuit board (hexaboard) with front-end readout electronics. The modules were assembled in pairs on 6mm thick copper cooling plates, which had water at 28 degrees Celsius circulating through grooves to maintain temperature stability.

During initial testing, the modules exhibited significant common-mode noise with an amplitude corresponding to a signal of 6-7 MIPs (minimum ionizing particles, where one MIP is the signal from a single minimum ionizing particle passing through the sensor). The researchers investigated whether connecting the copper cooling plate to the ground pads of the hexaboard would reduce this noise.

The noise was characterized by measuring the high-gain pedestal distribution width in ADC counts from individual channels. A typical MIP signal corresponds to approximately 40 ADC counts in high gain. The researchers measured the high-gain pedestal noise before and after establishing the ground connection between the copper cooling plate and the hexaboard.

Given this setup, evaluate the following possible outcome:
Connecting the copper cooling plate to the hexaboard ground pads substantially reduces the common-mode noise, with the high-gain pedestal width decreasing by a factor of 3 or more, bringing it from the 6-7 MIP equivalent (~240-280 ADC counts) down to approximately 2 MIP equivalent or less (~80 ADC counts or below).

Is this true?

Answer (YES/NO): YES